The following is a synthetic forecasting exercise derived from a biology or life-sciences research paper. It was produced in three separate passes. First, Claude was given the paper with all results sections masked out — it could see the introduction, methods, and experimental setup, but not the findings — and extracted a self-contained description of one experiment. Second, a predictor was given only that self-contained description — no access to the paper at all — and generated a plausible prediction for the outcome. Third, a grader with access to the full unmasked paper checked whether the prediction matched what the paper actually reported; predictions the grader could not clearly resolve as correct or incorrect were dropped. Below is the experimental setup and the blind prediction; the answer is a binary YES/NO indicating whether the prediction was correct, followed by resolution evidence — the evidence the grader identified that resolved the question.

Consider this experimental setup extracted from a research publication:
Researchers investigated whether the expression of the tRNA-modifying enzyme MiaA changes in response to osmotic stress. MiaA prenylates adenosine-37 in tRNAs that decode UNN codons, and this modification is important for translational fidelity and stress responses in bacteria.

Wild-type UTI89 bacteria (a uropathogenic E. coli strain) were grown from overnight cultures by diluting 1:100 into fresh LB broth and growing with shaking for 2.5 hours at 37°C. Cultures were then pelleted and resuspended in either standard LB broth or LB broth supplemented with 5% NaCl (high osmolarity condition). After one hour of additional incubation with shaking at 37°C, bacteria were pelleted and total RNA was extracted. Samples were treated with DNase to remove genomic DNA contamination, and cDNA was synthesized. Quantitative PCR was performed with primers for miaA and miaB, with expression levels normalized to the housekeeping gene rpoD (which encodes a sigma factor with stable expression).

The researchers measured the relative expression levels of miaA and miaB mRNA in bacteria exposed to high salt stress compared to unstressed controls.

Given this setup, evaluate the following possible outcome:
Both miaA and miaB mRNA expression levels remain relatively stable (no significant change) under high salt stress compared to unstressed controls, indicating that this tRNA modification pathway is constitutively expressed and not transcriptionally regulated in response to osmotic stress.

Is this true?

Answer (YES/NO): NO